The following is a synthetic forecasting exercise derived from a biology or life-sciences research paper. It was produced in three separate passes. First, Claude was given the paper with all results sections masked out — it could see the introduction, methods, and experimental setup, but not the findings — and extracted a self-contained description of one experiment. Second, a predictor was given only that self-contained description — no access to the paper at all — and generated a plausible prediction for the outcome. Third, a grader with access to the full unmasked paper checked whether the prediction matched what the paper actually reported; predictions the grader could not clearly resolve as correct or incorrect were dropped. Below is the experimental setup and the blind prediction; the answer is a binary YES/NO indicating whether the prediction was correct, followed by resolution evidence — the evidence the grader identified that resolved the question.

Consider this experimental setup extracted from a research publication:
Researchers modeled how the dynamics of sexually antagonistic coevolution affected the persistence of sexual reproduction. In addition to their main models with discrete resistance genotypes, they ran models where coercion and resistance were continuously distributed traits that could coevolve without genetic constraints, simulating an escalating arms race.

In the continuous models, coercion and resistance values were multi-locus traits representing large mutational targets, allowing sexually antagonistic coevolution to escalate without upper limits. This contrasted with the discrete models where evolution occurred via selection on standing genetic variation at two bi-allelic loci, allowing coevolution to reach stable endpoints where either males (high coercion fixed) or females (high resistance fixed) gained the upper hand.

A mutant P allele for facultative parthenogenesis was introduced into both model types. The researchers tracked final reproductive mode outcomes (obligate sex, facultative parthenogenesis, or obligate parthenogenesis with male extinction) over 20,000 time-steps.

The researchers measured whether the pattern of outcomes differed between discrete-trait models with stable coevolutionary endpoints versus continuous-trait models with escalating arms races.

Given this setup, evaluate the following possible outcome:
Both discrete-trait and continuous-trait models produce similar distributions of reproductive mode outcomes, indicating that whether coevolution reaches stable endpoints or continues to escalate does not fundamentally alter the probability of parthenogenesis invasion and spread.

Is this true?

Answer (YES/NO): YES